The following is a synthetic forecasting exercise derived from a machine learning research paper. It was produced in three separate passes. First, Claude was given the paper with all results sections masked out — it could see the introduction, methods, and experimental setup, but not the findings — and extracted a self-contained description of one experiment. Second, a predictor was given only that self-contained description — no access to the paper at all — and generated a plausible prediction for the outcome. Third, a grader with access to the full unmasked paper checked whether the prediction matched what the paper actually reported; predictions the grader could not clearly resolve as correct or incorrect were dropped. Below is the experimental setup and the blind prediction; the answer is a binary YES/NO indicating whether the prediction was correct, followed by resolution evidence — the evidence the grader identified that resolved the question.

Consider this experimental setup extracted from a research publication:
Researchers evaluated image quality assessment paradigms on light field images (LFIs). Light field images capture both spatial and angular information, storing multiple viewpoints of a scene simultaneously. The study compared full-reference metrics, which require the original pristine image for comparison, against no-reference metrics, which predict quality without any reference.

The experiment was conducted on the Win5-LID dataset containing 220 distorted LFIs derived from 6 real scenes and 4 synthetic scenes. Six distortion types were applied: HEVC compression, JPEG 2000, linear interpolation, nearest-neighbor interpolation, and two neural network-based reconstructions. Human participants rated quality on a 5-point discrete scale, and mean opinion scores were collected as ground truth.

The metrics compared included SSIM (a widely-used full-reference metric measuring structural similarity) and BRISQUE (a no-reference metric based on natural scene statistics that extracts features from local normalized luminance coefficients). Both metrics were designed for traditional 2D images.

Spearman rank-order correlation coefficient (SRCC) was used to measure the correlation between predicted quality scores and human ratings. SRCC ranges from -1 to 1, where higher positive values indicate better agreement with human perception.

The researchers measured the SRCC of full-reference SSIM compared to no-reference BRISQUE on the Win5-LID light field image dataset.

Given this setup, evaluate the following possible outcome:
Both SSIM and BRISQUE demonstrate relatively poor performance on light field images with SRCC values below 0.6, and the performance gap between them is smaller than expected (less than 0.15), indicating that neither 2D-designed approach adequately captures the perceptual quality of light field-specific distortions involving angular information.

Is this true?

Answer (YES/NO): NO